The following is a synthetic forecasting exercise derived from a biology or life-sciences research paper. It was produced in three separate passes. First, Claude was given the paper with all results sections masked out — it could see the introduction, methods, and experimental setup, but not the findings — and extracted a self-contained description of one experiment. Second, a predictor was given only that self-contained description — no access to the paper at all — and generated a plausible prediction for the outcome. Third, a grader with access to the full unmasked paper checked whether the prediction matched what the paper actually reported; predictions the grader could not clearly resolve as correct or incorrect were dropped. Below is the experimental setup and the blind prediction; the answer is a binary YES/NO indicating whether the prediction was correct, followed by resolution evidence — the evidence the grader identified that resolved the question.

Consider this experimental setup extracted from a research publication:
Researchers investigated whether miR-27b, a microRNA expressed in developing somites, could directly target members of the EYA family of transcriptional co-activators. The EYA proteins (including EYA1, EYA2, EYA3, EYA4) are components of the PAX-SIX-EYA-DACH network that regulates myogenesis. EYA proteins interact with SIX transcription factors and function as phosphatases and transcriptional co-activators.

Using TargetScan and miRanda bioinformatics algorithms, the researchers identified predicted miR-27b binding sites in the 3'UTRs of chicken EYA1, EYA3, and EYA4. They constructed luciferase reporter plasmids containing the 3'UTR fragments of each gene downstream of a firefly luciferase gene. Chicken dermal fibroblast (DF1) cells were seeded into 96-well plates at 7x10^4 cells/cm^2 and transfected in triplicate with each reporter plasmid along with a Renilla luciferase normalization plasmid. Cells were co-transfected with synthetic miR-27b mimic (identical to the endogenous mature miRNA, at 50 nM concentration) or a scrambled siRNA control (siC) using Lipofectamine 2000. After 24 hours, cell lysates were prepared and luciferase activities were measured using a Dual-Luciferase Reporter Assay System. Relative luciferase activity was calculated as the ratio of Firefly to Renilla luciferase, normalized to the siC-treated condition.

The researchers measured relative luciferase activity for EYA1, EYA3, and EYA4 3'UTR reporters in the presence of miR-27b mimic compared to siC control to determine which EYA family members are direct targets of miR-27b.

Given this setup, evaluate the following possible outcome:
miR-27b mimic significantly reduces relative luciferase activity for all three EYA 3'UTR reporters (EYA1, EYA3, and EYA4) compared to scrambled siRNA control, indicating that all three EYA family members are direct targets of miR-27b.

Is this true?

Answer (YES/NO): NO